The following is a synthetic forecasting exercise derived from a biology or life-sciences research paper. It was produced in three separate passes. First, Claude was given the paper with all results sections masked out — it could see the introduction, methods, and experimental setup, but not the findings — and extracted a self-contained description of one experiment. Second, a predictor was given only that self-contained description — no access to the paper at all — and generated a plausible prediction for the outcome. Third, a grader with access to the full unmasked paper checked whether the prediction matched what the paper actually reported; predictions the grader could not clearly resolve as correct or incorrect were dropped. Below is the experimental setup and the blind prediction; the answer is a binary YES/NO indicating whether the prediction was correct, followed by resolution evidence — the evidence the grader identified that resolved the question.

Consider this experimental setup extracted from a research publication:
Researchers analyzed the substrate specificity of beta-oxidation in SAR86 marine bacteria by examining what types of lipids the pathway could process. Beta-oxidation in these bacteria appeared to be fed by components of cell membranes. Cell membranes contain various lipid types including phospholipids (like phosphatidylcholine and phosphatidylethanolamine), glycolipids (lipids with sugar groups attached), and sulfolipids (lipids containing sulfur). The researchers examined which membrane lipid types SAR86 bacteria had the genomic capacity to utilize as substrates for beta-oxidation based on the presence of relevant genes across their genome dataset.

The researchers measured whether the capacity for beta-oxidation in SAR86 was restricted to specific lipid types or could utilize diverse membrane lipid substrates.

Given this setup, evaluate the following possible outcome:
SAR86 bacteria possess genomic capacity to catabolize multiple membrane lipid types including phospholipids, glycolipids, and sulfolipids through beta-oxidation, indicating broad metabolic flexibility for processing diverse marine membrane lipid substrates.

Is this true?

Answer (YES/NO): YES